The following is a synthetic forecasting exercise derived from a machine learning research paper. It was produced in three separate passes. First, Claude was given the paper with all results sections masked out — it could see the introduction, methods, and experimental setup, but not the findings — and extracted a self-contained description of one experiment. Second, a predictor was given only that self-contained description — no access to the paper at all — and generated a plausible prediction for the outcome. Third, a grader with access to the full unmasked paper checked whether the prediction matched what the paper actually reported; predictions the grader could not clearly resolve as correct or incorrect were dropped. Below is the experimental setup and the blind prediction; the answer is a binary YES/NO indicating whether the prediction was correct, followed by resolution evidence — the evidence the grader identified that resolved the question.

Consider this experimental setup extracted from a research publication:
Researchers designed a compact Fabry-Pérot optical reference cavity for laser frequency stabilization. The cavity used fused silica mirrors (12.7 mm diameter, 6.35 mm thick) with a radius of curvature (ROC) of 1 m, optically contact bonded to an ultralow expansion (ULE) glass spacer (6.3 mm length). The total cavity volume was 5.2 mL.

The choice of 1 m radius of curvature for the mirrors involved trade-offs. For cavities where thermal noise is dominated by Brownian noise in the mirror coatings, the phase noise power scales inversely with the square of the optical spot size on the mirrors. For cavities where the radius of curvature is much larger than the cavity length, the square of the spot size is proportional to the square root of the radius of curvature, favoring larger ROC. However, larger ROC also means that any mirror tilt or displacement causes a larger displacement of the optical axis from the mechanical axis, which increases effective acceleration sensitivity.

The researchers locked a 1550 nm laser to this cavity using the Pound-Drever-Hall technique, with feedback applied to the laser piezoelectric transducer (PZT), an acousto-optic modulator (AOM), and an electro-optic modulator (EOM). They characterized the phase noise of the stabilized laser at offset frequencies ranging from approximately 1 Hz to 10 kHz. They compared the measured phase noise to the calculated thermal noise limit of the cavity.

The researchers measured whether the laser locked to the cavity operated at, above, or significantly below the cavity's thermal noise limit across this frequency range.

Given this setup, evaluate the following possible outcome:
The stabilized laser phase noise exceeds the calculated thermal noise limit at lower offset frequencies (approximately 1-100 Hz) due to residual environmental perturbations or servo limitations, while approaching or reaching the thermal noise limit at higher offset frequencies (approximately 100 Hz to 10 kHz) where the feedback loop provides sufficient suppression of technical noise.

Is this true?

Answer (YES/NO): NO